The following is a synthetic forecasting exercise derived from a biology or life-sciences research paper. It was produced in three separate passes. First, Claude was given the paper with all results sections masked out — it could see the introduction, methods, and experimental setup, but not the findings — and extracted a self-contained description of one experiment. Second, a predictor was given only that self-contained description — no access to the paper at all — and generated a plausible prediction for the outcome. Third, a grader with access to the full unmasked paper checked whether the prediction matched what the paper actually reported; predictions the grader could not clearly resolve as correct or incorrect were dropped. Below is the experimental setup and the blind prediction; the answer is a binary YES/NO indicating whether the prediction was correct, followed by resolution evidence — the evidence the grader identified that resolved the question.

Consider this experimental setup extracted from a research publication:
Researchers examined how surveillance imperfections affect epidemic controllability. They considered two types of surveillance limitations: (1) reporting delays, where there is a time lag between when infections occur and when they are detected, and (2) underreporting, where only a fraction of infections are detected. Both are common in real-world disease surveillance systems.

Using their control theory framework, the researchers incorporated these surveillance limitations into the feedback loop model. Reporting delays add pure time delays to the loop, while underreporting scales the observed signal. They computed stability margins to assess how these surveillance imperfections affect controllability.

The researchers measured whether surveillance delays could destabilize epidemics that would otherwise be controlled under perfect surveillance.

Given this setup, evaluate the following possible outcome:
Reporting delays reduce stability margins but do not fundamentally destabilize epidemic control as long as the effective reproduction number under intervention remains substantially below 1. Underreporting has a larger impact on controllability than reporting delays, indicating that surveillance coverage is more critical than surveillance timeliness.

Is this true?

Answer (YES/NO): NO